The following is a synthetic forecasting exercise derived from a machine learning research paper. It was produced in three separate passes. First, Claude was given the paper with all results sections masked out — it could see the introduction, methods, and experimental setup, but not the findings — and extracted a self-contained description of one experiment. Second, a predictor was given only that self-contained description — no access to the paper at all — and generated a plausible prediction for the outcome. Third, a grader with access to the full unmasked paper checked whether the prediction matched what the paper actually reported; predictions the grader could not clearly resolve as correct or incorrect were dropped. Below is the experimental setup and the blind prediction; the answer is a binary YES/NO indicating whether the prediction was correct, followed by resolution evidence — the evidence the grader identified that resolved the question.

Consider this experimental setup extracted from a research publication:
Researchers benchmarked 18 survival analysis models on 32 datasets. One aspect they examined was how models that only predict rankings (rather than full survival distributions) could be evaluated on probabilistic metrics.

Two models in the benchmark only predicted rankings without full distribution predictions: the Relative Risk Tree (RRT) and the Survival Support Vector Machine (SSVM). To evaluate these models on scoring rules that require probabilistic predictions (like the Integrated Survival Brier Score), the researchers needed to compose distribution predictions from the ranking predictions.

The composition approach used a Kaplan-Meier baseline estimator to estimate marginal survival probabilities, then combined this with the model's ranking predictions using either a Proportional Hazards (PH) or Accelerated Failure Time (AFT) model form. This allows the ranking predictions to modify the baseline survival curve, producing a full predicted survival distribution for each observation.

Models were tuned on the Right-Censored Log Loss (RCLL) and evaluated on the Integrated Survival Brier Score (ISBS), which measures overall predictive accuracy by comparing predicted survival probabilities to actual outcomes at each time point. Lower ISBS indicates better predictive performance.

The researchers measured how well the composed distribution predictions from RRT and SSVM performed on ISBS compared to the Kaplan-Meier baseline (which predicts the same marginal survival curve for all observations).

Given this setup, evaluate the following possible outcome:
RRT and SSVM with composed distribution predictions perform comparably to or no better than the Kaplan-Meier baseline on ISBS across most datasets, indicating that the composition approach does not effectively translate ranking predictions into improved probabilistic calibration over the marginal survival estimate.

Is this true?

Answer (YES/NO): YES